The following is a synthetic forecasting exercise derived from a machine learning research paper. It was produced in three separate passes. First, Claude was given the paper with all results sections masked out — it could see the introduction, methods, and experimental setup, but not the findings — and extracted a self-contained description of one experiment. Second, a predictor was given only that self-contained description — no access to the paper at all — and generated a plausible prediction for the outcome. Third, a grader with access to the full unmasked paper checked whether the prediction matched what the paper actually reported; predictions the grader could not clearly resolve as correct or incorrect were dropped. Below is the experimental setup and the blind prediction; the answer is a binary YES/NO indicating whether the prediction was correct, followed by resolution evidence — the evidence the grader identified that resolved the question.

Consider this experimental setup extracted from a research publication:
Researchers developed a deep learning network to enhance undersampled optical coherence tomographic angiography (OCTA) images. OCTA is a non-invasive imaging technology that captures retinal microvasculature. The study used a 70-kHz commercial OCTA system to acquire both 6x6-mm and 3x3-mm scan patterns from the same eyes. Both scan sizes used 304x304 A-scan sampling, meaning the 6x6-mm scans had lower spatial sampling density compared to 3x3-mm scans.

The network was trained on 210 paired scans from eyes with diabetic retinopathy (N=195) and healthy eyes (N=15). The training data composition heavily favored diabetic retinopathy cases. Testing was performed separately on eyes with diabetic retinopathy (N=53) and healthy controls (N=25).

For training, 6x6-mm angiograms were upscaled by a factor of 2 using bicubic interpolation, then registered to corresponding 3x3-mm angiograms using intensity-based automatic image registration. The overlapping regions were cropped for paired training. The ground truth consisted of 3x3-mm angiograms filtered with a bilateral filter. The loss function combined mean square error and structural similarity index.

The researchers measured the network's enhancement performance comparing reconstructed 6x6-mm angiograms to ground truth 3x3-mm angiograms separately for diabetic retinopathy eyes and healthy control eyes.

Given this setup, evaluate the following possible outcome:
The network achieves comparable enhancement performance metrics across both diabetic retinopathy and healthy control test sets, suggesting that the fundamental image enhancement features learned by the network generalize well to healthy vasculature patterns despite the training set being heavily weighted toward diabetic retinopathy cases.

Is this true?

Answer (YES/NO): YES